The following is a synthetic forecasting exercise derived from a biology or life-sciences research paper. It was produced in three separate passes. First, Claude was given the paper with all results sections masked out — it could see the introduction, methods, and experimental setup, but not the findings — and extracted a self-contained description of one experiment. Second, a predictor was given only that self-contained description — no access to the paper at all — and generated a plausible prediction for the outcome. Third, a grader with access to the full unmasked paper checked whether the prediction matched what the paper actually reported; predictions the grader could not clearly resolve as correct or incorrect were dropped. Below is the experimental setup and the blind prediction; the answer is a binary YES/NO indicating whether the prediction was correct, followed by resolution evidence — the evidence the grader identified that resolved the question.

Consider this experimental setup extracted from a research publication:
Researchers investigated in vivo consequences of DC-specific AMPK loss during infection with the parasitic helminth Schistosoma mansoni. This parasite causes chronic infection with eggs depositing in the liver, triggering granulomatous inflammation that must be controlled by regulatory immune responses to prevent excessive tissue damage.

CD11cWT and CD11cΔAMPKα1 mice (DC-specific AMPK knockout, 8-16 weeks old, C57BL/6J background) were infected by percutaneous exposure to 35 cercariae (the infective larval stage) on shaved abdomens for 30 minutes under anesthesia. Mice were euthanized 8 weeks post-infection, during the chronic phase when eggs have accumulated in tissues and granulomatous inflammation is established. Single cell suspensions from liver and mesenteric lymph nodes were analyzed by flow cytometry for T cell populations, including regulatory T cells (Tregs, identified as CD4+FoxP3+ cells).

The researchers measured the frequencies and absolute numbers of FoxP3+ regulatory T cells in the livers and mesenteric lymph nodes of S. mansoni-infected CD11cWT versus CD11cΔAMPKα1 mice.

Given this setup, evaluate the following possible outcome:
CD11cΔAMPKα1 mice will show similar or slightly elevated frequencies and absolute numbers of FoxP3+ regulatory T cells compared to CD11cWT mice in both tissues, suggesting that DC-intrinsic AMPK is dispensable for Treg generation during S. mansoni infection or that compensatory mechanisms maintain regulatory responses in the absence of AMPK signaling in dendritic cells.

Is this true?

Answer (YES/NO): NO